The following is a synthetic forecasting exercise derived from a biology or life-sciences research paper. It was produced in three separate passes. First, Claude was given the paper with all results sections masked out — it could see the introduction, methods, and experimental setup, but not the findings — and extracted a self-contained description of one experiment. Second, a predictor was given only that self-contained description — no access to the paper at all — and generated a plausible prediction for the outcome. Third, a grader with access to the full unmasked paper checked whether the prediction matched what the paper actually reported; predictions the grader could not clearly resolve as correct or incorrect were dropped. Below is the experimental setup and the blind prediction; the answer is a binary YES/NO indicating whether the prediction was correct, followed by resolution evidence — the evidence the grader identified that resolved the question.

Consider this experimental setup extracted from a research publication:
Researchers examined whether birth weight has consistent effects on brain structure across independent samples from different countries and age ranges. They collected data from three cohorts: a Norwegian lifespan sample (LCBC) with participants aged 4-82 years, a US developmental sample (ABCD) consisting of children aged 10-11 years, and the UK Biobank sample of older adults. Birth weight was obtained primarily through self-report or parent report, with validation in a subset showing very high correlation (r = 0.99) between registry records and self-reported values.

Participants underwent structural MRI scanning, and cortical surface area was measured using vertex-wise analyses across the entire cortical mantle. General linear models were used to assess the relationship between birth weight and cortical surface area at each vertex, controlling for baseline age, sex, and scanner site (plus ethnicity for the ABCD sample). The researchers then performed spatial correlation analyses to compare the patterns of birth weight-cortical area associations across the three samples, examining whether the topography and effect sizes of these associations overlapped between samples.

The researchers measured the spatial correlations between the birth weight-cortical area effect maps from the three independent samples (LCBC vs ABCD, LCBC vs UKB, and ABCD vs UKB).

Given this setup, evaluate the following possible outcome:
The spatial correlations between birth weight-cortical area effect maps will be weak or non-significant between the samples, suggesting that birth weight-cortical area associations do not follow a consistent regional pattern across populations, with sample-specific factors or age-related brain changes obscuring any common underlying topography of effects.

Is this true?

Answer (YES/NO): NO